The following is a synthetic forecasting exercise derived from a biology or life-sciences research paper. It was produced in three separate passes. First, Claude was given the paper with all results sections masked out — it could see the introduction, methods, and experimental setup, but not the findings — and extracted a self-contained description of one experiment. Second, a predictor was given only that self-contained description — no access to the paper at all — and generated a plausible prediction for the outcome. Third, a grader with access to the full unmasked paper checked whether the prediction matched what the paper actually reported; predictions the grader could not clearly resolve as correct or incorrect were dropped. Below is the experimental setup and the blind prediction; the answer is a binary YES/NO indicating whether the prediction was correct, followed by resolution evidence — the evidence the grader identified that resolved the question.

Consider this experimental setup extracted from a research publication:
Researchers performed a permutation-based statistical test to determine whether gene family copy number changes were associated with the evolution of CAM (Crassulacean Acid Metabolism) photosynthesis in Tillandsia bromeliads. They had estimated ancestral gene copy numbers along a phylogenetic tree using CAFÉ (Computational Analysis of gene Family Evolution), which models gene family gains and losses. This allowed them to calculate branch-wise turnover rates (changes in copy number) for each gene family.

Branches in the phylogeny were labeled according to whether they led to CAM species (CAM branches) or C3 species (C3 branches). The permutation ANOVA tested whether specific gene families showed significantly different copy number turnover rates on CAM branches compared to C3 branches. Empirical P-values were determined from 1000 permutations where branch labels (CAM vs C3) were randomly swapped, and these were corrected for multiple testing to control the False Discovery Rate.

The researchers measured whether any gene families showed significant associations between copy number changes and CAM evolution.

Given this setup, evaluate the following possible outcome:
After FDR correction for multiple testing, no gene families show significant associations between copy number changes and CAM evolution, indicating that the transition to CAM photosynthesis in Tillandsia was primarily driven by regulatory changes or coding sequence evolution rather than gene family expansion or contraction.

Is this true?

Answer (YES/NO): NO